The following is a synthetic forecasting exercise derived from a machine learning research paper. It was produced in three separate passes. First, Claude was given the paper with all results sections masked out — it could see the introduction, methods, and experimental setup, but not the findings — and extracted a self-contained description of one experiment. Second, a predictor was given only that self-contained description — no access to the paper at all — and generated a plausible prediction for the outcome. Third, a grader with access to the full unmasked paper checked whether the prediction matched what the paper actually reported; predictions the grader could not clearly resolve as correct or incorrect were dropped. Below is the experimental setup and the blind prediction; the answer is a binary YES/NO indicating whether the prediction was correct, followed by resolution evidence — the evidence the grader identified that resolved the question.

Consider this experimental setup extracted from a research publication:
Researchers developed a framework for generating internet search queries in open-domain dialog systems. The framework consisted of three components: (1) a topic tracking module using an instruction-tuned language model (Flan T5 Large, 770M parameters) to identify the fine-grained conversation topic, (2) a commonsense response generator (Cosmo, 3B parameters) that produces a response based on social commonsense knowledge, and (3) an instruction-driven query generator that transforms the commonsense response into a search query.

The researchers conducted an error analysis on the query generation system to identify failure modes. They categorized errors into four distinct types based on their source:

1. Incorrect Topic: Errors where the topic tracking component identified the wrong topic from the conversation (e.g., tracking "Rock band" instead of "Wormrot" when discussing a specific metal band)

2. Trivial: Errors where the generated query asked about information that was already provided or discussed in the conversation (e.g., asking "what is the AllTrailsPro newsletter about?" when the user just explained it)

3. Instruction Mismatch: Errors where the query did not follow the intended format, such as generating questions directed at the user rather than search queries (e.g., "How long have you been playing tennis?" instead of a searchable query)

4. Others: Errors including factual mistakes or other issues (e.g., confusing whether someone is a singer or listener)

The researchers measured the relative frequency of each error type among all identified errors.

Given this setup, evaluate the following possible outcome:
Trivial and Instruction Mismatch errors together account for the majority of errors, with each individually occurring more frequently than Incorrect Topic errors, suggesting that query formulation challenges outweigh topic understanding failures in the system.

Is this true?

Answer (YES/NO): NO